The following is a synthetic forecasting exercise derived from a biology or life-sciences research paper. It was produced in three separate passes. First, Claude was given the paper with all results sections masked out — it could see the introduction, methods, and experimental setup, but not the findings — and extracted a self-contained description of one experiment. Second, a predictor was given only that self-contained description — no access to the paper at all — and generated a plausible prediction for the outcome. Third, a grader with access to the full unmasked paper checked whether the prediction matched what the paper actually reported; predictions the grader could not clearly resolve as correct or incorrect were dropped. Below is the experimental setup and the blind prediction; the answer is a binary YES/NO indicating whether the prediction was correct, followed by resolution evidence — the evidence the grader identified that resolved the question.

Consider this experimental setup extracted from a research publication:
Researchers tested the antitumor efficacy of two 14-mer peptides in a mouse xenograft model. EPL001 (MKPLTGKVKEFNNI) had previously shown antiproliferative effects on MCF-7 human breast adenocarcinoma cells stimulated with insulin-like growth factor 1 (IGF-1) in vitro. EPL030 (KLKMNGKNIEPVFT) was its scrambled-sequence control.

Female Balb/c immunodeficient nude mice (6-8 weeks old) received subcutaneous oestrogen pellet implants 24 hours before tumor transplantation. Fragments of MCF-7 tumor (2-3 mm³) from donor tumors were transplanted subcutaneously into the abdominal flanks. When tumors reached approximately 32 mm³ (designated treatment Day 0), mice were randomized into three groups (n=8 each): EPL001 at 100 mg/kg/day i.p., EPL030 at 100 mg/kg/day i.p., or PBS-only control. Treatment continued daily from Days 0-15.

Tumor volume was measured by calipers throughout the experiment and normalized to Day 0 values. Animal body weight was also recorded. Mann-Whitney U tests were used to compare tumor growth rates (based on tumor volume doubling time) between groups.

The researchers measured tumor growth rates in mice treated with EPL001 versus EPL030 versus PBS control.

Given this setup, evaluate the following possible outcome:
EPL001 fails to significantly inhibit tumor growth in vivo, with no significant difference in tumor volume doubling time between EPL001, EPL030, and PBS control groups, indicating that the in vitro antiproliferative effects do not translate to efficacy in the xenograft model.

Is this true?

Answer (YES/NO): YES